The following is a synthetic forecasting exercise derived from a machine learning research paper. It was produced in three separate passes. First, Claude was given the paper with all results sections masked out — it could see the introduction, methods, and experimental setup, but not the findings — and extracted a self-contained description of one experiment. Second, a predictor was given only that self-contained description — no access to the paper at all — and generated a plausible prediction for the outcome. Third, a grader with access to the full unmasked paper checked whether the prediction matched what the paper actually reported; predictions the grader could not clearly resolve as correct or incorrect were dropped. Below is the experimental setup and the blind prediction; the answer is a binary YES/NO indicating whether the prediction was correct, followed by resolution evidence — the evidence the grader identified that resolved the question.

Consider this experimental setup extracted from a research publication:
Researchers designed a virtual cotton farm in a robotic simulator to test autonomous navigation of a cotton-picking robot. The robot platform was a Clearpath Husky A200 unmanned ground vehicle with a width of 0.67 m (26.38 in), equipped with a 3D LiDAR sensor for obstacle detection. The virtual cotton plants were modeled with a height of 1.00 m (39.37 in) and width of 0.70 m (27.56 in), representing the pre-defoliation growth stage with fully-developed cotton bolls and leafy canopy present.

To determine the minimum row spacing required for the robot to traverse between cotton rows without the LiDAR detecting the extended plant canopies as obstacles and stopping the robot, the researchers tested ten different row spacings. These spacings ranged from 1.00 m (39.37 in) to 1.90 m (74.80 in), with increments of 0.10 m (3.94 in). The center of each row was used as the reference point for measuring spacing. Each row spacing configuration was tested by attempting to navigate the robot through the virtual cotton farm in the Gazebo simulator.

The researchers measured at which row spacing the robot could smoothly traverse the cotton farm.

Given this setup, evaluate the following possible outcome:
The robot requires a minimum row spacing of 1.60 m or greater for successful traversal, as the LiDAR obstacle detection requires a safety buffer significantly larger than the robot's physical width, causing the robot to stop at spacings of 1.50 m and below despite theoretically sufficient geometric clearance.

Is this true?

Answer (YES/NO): NO